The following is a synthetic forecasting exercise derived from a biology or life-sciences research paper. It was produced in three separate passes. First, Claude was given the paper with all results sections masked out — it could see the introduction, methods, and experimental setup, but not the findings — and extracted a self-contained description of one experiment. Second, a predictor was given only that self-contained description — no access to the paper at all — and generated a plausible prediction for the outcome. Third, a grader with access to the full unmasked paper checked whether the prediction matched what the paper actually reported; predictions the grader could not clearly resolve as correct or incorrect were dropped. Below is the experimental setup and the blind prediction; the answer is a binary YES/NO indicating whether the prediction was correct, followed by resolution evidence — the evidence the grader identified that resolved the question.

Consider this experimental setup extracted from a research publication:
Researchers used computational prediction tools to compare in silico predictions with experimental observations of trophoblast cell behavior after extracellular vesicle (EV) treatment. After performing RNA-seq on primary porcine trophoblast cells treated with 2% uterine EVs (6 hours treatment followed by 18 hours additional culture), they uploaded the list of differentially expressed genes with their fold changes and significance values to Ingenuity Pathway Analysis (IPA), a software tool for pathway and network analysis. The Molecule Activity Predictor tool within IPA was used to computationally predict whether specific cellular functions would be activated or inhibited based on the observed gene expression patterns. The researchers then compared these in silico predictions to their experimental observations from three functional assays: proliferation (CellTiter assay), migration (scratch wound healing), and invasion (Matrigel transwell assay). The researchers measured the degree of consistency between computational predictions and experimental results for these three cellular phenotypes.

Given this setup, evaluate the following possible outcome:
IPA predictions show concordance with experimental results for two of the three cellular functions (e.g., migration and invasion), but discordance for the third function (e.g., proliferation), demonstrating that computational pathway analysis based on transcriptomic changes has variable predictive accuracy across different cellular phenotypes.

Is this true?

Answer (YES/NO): NO